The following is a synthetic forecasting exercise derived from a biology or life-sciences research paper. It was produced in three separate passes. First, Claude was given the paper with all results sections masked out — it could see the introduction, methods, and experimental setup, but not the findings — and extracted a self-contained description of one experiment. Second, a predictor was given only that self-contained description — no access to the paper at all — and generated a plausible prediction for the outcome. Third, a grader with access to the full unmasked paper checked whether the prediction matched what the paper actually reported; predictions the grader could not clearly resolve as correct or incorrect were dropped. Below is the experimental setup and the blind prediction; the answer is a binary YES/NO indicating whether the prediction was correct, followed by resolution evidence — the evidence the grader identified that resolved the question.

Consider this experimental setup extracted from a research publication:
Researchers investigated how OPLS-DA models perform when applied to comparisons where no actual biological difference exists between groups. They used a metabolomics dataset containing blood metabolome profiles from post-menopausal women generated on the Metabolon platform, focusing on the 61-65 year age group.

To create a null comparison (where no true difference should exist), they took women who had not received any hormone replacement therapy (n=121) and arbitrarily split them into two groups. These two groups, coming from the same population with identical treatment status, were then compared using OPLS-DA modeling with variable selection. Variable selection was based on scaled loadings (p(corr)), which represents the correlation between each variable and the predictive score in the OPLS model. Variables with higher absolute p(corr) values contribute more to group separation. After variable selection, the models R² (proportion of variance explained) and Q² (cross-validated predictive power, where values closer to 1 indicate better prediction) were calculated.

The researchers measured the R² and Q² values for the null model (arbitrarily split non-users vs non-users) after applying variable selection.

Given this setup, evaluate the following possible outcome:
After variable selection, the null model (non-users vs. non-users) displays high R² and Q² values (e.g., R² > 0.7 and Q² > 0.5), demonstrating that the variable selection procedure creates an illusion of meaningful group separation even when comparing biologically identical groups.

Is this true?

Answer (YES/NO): YES